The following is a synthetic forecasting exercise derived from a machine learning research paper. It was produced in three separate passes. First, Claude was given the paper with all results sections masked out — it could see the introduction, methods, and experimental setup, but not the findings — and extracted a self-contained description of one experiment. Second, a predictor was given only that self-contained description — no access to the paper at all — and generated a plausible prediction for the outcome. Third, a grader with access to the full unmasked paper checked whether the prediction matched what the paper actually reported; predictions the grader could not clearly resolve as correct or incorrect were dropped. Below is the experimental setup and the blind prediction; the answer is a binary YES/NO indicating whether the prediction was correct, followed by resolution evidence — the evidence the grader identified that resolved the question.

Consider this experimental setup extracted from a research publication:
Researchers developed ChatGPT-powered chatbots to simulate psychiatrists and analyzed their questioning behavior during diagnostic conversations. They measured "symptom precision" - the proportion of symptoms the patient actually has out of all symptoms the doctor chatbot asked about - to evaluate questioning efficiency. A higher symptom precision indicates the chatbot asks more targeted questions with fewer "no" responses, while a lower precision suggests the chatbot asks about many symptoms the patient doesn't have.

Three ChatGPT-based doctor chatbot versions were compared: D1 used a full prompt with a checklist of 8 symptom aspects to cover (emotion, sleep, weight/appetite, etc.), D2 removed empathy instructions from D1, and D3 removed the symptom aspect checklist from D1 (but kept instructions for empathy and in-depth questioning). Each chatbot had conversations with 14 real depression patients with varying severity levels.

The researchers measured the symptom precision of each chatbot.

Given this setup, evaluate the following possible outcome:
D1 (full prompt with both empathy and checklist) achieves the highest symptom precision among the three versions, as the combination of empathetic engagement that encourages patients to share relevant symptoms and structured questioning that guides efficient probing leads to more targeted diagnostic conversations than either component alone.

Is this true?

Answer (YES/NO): NO